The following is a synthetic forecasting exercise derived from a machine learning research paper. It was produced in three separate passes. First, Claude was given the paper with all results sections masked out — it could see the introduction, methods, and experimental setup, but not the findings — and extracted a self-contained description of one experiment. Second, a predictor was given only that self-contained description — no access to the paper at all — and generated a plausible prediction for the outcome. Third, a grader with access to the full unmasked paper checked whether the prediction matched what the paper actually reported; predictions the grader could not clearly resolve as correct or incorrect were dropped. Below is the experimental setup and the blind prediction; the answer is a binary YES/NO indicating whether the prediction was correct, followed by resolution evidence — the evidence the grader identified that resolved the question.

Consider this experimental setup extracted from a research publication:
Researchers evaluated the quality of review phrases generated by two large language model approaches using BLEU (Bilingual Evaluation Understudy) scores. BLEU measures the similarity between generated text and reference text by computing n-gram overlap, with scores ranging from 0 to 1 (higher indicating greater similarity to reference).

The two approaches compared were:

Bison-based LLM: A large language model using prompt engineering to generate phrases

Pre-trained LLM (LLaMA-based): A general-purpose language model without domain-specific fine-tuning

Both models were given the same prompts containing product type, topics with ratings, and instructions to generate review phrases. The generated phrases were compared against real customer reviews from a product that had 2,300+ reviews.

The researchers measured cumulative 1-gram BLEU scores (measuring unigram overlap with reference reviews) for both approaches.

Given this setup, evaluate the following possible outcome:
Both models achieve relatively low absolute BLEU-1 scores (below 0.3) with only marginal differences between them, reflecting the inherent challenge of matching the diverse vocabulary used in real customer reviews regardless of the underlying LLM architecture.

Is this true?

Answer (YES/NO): NO